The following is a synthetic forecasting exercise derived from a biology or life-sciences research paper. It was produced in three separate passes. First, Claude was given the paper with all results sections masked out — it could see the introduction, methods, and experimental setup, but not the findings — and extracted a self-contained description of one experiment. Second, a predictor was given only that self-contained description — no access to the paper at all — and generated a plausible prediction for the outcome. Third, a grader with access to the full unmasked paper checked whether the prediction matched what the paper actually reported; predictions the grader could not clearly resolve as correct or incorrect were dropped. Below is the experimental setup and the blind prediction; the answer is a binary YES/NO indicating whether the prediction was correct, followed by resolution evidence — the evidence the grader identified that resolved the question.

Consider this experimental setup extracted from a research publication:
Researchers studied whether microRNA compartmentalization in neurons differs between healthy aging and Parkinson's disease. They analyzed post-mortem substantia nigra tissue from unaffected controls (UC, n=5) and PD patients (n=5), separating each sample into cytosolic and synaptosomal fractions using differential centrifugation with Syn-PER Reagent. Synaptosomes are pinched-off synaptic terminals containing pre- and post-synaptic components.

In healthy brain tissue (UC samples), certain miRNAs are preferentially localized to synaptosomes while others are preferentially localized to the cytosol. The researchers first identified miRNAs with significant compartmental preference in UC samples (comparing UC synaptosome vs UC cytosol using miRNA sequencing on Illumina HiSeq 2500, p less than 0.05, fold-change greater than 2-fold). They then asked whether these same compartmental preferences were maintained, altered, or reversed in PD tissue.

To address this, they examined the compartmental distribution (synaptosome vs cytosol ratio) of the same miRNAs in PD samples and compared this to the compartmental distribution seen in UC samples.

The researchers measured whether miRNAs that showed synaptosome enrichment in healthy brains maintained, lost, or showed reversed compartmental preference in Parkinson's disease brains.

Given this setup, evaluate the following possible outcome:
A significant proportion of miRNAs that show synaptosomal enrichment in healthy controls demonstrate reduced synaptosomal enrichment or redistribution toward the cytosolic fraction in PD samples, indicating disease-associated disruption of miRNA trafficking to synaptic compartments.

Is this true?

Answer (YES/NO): YES